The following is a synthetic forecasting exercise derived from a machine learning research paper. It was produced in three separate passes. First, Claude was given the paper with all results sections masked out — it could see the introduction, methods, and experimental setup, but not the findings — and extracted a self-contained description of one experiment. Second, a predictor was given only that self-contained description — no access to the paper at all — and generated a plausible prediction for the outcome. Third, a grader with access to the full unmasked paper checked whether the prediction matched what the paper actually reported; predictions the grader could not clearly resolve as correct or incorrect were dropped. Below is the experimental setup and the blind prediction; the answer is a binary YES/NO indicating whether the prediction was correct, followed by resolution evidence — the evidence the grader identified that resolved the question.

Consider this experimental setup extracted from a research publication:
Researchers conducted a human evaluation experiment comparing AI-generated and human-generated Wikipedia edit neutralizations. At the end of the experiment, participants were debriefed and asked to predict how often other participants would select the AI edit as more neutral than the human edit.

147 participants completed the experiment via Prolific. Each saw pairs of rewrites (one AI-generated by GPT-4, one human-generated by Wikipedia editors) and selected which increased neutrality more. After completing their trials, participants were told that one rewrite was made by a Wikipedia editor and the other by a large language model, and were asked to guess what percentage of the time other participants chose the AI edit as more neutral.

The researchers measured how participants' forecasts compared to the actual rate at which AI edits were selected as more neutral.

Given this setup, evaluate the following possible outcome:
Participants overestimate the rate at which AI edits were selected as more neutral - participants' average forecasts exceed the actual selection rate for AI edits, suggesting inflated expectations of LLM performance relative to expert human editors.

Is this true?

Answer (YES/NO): NO